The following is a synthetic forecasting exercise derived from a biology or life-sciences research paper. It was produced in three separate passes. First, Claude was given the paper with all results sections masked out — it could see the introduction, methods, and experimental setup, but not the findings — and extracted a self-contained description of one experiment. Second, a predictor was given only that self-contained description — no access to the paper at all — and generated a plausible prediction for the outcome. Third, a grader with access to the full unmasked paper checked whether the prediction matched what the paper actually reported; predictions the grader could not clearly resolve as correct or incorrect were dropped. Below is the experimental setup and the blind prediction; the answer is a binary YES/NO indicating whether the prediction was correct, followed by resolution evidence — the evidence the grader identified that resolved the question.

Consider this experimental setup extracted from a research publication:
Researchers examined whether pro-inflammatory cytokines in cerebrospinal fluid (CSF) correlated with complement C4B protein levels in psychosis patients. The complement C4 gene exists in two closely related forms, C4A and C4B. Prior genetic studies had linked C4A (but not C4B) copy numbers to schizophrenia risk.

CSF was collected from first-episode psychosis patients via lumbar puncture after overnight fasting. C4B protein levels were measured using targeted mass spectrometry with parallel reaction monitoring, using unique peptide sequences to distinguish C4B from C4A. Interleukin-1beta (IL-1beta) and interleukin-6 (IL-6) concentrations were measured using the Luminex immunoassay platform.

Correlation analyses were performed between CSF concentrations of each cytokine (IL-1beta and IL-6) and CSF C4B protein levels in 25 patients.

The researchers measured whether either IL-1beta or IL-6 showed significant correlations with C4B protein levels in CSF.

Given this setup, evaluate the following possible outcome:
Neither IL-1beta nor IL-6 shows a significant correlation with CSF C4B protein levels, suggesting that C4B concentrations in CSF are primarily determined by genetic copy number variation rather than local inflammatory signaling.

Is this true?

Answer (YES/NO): YES